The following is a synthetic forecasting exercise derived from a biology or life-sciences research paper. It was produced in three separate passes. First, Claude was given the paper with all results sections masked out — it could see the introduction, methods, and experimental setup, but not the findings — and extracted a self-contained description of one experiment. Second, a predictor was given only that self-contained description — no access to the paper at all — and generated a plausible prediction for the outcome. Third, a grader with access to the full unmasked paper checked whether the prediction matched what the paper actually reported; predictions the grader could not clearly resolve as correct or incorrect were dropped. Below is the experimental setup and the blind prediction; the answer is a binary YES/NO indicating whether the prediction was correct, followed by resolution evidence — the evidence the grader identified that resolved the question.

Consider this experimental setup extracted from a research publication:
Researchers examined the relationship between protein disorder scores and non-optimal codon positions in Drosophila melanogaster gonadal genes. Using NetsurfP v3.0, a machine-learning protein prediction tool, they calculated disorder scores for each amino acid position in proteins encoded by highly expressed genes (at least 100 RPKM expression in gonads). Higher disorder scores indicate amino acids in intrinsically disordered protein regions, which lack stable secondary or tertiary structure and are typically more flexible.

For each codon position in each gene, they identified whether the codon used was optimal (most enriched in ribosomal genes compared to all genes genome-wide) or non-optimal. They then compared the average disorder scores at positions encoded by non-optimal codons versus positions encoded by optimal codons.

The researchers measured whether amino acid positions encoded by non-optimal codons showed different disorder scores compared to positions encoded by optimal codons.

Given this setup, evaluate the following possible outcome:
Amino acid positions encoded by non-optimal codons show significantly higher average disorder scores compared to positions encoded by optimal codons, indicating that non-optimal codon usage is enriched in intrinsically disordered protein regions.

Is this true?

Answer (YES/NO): YES